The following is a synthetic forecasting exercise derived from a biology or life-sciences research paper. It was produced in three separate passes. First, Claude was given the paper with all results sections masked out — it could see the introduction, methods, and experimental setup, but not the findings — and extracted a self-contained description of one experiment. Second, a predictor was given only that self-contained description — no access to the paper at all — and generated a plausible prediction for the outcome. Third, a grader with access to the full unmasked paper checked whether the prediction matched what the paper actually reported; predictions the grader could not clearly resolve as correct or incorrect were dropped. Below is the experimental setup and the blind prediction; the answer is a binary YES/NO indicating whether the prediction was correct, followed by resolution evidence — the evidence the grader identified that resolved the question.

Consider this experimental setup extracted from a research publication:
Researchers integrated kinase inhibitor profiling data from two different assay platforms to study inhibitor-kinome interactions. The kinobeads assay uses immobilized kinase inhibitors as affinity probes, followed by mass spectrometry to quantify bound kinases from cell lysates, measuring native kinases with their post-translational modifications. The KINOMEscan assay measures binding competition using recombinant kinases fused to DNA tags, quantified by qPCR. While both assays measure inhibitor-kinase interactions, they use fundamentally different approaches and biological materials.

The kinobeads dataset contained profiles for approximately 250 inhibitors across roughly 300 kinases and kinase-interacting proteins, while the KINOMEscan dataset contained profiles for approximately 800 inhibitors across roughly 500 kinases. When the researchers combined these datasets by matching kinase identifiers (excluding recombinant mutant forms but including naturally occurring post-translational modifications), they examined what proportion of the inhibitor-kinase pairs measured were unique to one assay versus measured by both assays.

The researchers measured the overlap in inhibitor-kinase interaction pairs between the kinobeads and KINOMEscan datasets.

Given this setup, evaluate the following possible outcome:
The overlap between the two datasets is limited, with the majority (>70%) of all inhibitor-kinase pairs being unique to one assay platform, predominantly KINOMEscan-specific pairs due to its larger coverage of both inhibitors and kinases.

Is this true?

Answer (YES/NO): YES